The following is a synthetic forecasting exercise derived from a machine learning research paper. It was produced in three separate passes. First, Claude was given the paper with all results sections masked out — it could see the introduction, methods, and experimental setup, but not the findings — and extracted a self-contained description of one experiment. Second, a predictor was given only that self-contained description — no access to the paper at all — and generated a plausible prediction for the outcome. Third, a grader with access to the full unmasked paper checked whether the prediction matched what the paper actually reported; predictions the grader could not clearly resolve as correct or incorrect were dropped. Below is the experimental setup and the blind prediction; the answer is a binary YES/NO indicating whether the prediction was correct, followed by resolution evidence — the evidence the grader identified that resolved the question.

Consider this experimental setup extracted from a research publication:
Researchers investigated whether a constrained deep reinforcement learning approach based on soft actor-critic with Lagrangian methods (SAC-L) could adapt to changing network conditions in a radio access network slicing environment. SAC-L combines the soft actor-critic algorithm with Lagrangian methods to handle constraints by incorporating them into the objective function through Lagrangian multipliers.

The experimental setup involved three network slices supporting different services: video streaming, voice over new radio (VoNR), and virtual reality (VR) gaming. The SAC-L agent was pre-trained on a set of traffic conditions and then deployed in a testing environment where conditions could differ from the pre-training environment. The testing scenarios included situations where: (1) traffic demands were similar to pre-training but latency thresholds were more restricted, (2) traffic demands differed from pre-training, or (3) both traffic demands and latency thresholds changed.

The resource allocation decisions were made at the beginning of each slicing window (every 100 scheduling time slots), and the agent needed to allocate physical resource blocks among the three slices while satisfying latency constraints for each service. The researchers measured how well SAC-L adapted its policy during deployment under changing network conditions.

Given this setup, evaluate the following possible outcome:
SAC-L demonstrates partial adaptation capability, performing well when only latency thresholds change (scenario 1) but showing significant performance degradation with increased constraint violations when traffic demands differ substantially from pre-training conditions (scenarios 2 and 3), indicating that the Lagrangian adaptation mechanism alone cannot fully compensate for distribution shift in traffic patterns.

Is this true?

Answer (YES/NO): NO